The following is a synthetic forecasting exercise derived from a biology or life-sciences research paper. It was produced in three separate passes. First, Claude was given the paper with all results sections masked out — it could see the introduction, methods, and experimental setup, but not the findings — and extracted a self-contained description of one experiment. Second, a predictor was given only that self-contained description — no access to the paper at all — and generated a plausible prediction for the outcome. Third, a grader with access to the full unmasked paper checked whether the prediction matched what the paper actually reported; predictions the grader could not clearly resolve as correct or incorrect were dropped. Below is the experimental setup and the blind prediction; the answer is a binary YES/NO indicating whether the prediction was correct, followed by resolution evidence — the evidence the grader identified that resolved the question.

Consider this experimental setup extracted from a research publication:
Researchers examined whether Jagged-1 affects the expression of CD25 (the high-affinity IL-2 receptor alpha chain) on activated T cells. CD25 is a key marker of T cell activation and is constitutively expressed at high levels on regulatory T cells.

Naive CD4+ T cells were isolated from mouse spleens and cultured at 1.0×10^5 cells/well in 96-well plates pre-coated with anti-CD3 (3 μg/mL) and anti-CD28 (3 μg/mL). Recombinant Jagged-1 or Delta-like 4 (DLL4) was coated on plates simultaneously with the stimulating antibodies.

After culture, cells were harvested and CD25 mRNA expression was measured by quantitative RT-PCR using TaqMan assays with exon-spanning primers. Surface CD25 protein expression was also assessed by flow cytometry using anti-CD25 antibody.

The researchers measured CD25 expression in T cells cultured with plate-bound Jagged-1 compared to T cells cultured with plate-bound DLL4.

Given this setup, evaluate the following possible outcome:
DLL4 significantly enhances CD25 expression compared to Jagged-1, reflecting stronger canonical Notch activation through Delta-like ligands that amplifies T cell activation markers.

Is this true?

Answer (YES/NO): NO